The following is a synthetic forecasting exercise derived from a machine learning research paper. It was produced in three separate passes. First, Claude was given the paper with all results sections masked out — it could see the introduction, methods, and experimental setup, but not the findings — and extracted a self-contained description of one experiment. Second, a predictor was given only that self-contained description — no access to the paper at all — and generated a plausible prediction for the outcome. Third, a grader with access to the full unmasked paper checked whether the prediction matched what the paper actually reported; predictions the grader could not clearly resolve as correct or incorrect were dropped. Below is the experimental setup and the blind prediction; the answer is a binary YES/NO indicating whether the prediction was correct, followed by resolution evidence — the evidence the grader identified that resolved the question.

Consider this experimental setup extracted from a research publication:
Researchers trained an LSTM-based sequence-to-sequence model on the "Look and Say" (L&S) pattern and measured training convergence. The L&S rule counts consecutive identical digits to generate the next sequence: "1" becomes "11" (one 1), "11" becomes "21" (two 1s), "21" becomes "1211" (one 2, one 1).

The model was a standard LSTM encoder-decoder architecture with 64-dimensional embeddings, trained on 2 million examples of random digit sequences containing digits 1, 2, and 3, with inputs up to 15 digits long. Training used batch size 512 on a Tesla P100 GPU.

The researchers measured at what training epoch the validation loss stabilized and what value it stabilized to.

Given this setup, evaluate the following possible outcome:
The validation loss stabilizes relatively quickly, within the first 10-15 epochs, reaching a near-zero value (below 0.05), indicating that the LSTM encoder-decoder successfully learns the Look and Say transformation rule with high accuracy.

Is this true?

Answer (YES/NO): NO